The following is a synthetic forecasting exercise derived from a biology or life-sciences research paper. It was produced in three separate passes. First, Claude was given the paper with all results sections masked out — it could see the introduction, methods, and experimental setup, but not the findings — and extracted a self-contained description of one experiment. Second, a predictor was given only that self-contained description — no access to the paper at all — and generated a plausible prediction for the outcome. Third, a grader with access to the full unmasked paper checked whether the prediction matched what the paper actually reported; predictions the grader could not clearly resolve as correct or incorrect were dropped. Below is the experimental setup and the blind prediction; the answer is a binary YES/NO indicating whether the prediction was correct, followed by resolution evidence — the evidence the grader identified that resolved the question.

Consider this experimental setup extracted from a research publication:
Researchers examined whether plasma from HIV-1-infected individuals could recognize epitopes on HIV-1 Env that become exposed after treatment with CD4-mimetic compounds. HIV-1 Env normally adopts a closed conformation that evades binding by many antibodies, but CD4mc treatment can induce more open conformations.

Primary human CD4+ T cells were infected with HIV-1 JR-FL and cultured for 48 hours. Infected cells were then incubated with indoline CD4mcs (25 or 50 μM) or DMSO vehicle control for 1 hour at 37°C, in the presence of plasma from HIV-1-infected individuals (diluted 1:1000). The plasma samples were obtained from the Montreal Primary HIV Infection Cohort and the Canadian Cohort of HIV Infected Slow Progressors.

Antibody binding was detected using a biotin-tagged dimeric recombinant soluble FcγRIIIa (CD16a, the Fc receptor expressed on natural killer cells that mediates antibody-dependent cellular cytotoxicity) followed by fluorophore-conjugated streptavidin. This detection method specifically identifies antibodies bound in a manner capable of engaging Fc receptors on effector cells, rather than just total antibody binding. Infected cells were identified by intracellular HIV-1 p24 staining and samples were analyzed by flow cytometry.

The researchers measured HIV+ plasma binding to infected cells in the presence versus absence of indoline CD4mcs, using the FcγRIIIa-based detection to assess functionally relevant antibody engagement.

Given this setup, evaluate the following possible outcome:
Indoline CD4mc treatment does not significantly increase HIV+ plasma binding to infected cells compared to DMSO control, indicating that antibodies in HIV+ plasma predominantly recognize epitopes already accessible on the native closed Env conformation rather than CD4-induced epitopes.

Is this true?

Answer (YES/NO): NO